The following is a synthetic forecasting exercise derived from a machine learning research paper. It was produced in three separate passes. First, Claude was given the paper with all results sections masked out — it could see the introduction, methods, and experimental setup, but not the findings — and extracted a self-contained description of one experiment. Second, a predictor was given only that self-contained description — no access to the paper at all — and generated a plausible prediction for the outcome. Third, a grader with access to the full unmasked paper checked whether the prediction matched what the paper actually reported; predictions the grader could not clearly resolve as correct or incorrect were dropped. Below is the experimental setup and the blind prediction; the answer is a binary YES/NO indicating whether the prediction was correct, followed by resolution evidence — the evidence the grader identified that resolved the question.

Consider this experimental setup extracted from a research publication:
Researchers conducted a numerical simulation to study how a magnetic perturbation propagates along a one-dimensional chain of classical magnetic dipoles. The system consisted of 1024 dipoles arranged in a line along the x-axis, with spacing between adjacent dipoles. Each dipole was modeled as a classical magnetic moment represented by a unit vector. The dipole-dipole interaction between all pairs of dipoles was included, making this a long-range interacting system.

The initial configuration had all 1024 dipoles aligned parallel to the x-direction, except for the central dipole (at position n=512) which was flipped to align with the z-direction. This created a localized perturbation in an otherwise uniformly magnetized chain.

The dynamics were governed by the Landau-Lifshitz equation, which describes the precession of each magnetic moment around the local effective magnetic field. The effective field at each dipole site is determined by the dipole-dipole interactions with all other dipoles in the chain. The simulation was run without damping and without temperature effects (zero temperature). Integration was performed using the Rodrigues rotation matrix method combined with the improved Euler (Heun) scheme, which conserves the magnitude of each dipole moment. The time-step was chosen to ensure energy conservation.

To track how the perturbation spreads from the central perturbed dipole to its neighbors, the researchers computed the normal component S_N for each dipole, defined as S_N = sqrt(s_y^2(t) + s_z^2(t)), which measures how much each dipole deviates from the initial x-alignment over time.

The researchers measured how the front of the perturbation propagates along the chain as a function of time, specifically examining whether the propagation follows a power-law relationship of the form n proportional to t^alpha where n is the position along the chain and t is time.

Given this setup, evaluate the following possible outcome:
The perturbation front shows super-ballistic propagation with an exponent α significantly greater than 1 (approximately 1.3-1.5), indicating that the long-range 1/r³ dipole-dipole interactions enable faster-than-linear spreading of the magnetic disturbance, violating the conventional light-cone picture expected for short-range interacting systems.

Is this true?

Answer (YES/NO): NO